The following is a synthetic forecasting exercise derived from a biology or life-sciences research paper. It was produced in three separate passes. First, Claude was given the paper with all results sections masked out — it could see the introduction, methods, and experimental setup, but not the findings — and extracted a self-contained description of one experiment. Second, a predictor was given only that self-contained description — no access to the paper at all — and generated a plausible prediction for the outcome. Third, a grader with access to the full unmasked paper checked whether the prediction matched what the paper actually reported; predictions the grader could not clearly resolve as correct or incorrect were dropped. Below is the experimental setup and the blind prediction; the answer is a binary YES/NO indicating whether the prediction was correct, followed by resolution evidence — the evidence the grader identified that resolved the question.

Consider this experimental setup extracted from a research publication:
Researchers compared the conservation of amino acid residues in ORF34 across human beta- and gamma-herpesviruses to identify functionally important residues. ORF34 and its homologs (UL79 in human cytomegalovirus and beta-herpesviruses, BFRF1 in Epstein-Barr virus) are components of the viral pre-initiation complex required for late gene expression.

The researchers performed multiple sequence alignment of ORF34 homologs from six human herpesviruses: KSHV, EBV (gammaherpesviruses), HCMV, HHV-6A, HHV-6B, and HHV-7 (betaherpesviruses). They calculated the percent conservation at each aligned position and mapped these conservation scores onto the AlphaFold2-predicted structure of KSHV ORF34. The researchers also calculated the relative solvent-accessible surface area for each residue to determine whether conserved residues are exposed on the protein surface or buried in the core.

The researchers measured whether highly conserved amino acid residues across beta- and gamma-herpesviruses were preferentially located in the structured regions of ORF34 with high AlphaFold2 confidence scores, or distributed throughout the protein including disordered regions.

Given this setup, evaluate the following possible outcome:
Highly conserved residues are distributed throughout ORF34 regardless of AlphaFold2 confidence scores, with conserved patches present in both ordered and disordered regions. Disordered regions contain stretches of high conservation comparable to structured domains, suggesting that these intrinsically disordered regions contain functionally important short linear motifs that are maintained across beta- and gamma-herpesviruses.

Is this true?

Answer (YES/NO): NO